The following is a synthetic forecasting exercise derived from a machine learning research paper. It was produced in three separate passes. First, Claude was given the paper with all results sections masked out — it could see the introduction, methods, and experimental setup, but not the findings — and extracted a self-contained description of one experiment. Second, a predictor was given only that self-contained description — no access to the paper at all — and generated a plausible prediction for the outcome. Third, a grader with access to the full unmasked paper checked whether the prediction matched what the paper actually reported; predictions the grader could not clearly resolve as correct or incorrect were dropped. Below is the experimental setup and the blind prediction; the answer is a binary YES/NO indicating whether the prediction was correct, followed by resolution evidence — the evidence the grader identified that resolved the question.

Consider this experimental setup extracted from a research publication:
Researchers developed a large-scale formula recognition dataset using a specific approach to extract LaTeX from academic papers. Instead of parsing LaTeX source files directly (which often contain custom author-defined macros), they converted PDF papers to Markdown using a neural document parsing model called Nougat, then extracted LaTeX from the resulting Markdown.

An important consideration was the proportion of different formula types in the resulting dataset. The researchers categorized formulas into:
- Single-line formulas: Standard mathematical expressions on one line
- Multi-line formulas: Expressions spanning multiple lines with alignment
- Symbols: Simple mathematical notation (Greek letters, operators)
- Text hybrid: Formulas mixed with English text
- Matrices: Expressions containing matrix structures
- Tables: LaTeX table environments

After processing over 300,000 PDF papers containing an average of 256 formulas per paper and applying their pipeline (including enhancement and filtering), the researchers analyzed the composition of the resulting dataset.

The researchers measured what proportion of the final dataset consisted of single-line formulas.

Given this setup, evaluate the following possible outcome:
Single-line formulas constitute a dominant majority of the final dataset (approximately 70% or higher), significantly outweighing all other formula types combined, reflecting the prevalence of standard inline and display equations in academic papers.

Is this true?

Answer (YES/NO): YES